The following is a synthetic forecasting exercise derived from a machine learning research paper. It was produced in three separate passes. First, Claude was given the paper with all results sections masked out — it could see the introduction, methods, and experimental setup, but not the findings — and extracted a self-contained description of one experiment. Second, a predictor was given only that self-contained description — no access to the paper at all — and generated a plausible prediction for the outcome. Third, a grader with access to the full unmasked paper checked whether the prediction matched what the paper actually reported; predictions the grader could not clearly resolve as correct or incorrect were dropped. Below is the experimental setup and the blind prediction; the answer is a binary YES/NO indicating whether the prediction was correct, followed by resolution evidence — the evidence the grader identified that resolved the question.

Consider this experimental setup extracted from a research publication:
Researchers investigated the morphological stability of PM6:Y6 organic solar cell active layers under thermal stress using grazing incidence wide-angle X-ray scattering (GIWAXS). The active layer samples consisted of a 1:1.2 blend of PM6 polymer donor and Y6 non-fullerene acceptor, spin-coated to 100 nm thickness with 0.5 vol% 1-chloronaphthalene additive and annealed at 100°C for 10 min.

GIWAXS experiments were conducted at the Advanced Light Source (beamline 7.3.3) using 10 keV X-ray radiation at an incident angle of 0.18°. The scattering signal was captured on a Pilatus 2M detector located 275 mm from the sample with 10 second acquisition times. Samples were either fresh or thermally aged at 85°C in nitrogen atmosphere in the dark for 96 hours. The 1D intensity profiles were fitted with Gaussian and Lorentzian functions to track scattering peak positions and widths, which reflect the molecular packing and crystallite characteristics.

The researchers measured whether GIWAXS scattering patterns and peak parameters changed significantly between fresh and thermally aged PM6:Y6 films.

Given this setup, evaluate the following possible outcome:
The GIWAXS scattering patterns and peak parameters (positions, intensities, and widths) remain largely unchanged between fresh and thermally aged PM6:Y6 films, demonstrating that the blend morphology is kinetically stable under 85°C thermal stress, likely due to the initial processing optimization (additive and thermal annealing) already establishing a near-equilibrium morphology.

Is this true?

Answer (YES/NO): NO